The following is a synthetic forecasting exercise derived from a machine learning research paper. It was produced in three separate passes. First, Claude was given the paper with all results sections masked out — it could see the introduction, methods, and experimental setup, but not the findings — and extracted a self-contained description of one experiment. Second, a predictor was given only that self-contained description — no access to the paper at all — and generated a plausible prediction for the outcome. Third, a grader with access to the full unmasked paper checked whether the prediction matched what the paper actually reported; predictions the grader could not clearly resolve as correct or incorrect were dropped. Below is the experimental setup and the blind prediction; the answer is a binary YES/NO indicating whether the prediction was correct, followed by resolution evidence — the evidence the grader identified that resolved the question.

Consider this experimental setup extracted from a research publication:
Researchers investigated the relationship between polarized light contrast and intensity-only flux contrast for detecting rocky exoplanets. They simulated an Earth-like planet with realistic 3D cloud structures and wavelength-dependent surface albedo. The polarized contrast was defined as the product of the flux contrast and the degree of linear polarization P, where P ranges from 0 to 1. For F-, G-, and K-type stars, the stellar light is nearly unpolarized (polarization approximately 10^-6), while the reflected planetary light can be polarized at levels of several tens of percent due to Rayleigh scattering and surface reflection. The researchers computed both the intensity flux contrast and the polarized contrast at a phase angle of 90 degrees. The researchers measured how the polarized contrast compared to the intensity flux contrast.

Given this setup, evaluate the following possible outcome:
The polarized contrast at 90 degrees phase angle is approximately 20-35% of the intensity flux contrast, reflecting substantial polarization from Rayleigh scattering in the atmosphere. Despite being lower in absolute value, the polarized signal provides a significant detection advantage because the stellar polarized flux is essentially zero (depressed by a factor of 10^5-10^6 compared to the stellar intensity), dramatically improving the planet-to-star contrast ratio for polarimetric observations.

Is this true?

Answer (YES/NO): NO